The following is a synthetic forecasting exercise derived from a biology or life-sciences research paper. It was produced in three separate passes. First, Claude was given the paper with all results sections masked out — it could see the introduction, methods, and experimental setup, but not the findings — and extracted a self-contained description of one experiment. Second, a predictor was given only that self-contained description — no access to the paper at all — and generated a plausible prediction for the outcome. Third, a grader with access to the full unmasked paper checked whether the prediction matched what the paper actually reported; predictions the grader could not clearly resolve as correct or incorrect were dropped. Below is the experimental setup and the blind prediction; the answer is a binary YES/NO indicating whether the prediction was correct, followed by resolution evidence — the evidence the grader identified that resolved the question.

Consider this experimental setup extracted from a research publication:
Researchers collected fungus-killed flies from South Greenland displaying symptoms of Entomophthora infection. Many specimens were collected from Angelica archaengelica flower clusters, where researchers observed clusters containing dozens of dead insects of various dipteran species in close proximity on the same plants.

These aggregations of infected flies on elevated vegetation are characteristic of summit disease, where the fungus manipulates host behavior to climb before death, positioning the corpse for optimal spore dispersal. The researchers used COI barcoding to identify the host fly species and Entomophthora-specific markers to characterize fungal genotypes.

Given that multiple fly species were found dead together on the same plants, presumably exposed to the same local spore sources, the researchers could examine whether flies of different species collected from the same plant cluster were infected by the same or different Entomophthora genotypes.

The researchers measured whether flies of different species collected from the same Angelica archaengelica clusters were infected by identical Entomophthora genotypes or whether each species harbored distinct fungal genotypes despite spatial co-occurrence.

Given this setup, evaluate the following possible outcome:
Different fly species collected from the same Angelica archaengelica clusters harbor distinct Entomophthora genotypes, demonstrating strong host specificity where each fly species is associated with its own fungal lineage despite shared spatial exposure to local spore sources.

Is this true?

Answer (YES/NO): YES